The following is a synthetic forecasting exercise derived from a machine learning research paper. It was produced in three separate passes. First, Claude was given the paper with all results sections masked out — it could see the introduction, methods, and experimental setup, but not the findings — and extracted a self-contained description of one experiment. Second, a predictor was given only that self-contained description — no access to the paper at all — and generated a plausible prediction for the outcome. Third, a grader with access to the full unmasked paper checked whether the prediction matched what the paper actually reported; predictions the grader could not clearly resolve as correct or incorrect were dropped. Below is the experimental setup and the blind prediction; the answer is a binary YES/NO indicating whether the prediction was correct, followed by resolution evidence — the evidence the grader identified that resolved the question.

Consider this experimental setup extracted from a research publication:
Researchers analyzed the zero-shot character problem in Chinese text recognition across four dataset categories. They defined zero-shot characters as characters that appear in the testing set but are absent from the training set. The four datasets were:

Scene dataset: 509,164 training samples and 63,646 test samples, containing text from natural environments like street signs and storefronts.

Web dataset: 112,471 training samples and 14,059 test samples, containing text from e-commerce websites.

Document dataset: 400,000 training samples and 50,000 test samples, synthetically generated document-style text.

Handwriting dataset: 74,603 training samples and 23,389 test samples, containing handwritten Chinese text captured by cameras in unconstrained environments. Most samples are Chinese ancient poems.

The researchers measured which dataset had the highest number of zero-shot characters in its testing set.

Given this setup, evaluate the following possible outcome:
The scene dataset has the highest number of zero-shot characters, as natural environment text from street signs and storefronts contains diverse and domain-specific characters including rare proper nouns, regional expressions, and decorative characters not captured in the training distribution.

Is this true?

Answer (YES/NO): NO